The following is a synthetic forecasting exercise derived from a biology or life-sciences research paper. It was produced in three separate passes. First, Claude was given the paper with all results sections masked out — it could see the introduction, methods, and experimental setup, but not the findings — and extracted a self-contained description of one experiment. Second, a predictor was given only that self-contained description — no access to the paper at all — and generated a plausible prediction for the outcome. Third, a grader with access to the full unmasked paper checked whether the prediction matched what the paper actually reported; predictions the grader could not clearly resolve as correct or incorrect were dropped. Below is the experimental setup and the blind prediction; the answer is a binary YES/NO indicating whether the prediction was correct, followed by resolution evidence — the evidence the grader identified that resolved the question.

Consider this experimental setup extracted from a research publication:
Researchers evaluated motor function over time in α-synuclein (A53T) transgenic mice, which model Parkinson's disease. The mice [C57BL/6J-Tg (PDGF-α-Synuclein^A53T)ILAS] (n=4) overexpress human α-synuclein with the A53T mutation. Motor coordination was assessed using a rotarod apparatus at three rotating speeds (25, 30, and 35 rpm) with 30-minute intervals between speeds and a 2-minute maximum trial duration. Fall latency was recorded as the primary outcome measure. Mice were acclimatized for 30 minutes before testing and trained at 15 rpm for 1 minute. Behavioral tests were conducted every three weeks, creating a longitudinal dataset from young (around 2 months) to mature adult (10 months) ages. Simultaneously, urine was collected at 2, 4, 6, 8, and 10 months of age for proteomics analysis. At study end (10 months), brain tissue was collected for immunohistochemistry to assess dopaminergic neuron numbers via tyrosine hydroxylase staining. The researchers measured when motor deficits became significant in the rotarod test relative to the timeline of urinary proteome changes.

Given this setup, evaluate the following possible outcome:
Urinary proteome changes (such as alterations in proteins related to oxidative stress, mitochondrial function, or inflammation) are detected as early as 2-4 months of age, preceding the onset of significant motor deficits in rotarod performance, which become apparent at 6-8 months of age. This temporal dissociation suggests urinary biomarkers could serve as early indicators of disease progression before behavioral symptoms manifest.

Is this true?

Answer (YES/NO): YES